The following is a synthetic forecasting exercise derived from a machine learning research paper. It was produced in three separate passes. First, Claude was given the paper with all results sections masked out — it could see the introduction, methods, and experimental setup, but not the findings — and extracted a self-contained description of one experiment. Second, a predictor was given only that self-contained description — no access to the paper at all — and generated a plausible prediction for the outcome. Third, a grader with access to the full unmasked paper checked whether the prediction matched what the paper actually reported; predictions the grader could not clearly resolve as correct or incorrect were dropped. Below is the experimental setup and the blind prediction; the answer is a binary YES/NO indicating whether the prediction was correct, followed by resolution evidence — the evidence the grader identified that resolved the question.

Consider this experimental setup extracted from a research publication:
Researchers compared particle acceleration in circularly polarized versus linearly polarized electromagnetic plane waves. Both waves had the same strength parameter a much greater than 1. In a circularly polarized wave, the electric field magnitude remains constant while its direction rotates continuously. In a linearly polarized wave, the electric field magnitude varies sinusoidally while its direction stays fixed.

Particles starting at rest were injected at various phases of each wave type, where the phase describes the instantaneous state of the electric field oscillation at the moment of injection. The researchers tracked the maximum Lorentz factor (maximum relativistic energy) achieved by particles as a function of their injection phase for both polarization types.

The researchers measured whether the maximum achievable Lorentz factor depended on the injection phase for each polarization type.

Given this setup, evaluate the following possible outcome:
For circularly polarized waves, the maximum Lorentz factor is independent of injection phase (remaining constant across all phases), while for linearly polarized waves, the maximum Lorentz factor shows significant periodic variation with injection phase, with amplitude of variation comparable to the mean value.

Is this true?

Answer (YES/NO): YES